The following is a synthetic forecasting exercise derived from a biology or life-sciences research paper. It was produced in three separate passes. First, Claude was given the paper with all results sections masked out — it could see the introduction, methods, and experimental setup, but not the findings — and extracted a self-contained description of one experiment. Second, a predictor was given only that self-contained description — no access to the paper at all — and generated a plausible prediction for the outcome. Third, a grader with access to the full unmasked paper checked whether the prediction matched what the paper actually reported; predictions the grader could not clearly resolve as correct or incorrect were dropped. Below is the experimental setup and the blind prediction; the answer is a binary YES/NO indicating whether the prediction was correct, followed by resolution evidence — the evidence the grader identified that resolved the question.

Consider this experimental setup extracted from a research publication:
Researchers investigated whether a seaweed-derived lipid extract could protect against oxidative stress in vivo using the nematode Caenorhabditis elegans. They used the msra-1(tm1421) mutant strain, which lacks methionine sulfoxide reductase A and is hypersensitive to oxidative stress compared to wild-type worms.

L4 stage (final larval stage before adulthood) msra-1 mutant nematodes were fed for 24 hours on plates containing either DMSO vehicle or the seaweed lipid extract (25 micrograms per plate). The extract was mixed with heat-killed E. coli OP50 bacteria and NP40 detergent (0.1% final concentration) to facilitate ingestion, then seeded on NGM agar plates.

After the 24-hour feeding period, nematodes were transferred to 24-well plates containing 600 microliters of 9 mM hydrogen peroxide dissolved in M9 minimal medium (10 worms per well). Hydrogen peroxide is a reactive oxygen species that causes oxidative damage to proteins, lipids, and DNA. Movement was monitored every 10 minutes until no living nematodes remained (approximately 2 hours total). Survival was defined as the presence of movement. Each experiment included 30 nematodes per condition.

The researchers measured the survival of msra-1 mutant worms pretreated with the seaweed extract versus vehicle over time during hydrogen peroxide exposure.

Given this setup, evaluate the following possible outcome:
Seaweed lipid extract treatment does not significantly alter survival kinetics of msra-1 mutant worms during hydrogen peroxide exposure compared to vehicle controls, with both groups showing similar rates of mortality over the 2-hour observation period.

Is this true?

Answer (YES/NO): NO